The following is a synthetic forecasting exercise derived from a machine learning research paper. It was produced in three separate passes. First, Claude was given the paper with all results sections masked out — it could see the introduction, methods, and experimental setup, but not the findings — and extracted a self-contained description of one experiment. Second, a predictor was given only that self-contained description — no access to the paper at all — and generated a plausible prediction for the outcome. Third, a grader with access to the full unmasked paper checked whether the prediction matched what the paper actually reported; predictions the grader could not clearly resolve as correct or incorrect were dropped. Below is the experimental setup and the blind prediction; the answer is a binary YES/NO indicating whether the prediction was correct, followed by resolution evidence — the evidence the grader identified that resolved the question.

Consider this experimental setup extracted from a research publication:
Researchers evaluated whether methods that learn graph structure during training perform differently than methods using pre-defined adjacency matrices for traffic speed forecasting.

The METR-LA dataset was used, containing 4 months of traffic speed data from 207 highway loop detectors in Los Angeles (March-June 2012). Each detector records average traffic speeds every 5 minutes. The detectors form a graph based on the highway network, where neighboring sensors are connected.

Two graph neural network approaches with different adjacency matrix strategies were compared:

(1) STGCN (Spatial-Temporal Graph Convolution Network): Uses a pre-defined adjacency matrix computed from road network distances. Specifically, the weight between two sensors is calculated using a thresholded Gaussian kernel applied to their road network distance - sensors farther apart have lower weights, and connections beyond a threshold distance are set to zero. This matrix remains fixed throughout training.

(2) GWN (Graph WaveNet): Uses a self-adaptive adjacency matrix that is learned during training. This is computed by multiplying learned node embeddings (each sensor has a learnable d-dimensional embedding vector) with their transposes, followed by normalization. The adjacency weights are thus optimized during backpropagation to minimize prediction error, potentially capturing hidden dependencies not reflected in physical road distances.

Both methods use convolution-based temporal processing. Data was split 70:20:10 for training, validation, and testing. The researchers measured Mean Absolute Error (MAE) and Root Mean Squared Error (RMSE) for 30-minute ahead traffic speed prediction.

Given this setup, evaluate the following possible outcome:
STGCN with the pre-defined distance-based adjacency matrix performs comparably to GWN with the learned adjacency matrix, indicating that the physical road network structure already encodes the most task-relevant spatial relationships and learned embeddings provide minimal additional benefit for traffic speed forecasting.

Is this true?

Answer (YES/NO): NO